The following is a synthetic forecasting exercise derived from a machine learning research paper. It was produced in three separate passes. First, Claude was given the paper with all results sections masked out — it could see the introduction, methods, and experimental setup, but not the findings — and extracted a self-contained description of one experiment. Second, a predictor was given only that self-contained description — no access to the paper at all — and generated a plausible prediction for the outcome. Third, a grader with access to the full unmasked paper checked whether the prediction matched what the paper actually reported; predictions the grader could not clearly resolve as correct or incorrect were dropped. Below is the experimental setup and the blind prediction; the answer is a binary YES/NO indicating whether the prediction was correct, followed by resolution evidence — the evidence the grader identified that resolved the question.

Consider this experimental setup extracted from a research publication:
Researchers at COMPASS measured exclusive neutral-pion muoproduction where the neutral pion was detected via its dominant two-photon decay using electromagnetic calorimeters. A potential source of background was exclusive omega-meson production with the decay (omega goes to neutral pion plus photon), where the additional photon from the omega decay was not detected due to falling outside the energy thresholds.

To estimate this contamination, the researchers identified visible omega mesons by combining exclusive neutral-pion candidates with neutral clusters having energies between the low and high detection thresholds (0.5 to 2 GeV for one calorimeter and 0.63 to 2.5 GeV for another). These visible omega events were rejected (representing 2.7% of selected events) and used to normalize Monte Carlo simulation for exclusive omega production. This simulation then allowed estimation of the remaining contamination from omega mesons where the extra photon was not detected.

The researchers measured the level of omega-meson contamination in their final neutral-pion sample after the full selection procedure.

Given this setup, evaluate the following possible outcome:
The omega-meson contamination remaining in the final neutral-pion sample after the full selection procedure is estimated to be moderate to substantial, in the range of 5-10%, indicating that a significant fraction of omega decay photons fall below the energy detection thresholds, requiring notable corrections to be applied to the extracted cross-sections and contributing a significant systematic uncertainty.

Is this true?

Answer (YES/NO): NO